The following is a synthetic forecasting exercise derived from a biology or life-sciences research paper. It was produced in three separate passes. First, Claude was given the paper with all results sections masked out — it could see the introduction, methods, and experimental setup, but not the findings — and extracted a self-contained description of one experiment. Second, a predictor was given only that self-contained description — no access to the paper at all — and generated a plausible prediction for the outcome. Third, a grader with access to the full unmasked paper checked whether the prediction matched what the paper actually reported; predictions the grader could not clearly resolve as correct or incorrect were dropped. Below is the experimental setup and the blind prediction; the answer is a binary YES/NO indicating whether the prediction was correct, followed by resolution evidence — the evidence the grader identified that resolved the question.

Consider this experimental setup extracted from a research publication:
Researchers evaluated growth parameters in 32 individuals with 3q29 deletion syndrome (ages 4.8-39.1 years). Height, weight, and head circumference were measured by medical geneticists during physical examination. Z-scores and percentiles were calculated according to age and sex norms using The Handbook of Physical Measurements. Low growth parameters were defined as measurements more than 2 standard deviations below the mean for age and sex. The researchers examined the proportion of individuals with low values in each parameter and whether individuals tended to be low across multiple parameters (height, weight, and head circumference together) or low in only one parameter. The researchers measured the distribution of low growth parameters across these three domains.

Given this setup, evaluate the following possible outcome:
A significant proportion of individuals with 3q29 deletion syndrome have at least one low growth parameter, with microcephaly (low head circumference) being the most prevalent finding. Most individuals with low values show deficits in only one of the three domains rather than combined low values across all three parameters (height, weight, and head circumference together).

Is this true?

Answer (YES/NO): NO